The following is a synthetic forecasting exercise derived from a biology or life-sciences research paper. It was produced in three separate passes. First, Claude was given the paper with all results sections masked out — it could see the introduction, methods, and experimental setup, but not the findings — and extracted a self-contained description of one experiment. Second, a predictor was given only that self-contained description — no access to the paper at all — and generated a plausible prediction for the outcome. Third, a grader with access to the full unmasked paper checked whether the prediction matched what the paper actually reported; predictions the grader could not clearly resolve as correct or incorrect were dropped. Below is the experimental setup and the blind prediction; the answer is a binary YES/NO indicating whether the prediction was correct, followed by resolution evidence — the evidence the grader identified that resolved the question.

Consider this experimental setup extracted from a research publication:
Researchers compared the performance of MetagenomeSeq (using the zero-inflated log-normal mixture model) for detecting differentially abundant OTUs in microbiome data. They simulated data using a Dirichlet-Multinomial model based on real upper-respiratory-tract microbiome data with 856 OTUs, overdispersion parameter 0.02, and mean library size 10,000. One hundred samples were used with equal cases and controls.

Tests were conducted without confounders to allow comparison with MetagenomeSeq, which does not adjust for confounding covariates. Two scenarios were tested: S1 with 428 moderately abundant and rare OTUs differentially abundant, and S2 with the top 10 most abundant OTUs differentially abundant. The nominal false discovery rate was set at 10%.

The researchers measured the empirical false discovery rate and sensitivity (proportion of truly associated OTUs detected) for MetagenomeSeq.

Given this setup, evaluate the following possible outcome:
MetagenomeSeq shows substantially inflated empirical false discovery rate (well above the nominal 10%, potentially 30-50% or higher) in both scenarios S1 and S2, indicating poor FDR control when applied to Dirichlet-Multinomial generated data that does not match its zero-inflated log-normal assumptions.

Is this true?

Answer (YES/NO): NO